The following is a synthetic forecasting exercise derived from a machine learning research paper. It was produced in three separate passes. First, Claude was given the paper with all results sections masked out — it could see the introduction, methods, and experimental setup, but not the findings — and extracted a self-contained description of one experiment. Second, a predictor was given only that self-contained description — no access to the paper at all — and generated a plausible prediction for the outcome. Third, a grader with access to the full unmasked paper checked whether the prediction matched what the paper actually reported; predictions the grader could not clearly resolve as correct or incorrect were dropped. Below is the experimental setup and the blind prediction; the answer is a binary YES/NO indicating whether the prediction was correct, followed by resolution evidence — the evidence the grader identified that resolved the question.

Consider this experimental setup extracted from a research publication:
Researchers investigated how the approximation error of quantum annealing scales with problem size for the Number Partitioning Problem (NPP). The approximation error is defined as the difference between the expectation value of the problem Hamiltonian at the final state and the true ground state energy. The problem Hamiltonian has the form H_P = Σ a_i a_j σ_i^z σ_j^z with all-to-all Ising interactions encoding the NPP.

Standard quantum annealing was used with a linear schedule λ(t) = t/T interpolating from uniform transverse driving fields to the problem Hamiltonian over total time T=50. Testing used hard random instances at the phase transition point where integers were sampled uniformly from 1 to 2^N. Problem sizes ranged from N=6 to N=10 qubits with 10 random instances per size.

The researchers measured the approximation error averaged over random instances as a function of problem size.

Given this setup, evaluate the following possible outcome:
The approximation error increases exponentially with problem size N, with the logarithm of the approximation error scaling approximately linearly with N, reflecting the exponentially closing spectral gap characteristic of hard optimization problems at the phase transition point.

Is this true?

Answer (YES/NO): NO